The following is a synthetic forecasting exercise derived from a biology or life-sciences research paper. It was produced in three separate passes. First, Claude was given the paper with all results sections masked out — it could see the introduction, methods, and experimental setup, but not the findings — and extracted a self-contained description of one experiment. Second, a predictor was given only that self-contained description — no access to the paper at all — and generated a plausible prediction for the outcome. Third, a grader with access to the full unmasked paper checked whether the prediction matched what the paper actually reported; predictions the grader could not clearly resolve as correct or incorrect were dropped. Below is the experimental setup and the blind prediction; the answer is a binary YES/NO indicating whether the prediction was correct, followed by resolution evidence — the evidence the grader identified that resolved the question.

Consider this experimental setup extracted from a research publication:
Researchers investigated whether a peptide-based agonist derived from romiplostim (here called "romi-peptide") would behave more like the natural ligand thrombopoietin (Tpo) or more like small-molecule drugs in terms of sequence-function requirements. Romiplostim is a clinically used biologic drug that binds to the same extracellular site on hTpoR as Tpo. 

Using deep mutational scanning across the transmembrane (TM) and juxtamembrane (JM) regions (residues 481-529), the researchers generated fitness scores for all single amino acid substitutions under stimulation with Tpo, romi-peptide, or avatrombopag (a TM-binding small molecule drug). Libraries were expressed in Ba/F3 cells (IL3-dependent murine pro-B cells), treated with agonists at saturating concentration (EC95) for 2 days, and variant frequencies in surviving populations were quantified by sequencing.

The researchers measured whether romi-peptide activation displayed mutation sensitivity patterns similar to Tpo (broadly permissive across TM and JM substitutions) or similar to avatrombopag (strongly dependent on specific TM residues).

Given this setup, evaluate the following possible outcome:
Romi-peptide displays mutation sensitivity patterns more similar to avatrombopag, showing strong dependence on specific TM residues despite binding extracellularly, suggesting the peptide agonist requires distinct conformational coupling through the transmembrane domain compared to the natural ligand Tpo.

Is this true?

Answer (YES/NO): YES